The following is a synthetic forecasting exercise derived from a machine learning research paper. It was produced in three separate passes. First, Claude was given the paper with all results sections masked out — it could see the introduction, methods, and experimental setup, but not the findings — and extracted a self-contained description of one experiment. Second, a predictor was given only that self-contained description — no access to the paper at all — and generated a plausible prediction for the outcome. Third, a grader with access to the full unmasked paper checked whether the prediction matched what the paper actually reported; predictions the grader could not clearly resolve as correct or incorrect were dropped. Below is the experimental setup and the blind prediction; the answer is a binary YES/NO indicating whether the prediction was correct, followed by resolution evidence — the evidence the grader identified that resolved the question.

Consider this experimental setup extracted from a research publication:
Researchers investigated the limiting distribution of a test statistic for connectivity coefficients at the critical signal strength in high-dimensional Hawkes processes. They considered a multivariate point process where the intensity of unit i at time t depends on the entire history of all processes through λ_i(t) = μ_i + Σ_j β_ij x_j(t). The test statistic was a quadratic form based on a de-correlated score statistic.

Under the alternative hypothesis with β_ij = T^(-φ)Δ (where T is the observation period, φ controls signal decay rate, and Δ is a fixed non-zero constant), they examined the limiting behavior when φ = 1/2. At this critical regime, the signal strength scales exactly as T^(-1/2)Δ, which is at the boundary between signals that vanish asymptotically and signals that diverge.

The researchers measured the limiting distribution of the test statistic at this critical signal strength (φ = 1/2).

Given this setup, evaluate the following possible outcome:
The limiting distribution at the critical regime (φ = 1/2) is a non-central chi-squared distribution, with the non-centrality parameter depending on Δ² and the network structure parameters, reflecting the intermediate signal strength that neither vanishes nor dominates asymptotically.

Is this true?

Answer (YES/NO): YES